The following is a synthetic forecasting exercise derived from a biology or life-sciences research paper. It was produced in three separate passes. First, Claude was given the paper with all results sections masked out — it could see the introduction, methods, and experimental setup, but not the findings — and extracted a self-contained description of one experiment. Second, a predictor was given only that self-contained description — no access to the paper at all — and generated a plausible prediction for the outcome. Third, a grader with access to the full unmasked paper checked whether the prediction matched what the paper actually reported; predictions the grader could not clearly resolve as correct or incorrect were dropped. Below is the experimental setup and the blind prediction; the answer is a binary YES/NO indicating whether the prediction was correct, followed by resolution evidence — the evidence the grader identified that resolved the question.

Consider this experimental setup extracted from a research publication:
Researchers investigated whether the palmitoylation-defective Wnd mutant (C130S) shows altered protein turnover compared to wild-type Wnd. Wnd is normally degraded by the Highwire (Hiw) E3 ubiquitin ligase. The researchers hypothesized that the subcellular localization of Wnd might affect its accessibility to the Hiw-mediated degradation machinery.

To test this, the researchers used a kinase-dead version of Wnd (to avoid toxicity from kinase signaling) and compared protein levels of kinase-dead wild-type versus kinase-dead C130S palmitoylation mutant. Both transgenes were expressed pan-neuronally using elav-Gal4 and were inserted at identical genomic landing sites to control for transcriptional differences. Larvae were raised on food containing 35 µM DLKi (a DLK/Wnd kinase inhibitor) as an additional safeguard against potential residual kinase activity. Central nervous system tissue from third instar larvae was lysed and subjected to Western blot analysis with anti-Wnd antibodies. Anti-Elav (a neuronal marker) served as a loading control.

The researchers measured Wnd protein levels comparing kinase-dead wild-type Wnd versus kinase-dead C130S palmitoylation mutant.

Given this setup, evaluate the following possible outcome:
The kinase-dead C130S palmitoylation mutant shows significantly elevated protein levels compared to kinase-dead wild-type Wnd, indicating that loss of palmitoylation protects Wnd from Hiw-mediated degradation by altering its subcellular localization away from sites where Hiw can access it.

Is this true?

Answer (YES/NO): YES